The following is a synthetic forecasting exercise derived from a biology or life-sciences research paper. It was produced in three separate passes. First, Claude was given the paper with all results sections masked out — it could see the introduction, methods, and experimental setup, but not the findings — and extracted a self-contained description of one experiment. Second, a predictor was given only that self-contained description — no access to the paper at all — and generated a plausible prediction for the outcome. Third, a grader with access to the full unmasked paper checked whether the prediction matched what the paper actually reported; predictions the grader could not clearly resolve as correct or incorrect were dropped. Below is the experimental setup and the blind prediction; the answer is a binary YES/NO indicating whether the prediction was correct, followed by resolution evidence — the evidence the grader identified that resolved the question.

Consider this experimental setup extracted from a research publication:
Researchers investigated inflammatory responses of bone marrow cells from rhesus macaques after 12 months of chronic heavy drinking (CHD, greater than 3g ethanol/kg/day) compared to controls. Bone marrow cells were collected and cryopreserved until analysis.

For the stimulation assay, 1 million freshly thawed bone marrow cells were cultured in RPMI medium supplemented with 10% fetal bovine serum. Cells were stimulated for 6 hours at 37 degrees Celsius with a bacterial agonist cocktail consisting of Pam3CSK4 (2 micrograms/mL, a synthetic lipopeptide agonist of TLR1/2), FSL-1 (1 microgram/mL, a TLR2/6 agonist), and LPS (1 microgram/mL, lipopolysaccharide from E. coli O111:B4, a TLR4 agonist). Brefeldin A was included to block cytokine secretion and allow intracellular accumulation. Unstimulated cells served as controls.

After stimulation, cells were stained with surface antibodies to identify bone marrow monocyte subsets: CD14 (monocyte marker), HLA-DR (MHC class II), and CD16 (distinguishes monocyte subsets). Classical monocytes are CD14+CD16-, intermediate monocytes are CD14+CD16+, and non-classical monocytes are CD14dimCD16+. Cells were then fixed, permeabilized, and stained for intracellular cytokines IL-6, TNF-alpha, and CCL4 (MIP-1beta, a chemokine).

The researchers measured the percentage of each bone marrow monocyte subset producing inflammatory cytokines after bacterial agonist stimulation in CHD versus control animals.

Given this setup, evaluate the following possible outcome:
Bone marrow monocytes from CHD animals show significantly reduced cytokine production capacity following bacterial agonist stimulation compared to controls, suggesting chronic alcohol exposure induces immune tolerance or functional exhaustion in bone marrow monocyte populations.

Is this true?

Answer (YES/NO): NO